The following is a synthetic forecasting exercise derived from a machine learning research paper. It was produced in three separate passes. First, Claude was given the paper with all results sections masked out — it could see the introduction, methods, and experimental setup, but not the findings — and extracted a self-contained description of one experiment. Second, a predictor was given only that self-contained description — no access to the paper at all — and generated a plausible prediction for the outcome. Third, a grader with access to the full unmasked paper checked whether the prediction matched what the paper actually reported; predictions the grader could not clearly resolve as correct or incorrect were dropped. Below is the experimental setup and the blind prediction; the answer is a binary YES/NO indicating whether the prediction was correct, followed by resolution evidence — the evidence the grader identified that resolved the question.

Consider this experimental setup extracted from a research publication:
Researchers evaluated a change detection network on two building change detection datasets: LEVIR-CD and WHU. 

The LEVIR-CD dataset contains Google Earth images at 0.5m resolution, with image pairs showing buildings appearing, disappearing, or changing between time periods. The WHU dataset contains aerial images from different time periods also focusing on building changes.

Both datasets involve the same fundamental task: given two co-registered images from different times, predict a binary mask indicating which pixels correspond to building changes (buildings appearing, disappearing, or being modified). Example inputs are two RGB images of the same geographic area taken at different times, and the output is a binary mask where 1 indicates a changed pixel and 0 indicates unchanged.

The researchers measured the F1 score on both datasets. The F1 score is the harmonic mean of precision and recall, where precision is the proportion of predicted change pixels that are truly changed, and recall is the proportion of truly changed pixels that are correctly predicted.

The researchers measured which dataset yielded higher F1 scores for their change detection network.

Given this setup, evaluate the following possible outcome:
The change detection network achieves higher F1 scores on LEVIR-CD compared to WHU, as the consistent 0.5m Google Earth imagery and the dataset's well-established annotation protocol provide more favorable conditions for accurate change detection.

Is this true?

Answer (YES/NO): NO